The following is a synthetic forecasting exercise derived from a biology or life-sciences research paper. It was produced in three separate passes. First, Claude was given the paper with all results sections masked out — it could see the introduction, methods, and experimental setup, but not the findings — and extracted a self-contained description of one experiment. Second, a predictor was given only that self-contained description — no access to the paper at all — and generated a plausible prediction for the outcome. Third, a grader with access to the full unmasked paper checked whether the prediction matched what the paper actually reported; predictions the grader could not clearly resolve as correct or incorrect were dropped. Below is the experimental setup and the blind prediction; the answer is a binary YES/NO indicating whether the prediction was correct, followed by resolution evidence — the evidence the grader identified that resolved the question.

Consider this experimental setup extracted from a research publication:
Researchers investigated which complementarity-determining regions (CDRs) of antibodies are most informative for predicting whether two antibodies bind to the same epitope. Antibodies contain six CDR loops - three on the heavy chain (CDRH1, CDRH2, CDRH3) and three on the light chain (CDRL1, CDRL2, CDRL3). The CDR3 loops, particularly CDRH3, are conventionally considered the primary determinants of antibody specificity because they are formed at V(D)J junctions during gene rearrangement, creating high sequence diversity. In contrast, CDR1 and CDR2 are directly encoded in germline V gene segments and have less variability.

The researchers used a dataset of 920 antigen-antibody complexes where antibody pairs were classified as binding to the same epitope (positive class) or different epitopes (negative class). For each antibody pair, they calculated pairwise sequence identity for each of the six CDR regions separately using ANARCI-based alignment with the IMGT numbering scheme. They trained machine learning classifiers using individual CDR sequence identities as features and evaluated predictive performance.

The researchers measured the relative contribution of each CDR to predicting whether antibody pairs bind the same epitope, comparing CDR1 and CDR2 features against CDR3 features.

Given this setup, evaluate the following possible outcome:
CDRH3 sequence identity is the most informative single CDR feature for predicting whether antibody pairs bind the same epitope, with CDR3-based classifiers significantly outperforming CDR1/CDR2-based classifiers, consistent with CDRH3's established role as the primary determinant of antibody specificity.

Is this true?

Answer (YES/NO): NO